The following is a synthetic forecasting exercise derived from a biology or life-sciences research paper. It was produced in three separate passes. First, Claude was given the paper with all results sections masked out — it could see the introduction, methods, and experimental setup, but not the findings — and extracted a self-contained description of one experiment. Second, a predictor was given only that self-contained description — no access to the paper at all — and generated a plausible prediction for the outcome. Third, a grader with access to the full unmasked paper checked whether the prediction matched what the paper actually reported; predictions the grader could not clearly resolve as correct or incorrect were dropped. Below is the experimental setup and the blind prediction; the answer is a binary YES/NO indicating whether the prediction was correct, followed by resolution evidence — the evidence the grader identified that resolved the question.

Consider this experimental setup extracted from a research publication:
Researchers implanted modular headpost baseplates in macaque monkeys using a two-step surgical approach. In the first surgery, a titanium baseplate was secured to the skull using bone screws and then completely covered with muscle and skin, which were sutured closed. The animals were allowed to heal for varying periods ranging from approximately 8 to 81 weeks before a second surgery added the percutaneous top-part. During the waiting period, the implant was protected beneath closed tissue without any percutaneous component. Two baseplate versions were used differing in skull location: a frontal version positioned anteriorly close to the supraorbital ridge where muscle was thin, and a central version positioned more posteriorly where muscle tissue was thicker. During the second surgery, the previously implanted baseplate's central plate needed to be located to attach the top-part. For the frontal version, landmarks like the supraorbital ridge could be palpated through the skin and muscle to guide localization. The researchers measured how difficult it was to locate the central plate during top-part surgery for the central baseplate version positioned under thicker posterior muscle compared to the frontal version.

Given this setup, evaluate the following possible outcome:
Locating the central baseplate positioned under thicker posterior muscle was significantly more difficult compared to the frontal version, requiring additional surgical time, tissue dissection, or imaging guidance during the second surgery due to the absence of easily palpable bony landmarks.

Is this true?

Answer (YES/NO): YES